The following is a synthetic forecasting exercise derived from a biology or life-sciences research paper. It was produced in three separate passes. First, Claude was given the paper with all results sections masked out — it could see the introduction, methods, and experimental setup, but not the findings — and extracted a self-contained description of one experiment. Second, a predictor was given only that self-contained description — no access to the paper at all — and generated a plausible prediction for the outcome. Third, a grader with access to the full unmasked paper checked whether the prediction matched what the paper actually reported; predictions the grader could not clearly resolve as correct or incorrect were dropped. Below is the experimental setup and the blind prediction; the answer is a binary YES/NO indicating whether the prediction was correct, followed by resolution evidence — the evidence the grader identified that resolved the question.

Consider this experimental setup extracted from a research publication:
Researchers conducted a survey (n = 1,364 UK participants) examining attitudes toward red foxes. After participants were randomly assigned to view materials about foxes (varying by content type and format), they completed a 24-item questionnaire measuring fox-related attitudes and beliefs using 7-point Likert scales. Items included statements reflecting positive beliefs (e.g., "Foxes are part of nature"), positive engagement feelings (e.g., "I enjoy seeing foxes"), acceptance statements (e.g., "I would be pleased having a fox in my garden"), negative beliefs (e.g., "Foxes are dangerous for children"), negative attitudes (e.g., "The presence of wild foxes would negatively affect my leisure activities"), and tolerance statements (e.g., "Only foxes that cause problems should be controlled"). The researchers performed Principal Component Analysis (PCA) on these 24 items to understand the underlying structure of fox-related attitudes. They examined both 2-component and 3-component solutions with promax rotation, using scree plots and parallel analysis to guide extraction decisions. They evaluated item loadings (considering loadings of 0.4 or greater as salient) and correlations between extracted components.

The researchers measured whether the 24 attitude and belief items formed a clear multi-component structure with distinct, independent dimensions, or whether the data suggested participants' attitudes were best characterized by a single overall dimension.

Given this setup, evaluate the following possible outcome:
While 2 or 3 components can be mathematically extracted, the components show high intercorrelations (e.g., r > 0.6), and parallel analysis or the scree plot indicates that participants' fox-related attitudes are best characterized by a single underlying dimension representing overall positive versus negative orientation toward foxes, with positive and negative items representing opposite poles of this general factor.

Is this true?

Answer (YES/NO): YES